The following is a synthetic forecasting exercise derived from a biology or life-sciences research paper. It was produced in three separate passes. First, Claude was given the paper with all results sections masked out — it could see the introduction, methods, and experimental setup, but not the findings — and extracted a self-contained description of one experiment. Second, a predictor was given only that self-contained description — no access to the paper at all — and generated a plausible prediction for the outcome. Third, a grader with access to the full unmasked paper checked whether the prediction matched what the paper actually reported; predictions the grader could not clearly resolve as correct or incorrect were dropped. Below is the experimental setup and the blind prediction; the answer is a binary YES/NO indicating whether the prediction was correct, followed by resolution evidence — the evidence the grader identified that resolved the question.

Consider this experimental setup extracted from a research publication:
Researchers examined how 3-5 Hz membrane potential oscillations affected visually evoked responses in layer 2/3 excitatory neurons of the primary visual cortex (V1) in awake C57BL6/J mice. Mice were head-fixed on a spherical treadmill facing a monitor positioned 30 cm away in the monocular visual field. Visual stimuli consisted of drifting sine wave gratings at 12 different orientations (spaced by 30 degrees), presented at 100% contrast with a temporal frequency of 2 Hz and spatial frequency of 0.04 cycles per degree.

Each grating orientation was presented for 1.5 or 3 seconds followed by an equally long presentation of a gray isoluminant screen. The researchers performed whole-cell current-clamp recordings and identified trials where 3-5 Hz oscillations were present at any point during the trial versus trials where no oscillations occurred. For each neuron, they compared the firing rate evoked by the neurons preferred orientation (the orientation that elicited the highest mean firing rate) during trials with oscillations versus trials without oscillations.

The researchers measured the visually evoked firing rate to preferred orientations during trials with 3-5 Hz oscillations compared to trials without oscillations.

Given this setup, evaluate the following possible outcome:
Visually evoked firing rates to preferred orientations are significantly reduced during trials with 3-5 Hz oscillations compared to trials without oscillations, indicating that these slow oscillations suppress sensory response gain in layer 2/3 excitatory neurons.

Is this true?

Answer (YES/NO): YES